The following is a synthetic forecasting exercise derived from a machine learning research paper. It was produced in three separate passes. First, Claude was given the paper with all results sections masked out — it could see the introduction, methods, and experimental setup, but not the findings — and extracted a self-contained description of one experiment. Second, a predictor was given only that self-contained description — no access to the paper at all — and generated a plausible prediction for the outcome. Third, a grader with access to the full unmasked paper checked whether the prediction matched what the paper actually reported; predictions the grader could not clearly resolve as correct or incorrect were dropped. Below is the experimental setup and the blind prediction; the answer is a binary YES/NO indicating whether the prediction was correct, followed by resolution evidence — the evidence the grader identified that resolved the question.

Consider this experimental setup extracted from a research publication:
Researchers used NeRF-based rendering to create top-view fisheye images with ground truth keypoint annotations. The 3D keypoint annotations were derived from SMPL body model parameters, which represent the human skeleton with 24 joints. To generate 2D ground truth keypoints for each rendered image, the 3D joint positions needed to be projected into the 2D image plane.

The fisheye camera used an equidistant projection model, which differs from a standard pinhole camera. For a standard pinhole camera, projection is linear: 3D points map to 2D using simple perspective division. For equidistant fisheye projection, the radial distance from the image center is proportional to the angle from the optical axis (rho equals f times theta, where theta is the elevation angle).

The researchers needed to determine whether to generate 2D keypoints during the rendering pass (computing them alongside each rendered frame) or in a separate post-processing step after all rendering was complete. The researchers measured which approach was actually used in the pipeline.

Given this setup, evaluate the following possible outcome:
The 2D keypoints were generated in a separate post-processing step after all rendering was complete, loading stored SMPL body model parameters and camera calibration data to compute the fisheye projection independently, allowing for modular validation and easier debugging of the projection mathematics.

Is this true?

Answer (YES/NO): YES